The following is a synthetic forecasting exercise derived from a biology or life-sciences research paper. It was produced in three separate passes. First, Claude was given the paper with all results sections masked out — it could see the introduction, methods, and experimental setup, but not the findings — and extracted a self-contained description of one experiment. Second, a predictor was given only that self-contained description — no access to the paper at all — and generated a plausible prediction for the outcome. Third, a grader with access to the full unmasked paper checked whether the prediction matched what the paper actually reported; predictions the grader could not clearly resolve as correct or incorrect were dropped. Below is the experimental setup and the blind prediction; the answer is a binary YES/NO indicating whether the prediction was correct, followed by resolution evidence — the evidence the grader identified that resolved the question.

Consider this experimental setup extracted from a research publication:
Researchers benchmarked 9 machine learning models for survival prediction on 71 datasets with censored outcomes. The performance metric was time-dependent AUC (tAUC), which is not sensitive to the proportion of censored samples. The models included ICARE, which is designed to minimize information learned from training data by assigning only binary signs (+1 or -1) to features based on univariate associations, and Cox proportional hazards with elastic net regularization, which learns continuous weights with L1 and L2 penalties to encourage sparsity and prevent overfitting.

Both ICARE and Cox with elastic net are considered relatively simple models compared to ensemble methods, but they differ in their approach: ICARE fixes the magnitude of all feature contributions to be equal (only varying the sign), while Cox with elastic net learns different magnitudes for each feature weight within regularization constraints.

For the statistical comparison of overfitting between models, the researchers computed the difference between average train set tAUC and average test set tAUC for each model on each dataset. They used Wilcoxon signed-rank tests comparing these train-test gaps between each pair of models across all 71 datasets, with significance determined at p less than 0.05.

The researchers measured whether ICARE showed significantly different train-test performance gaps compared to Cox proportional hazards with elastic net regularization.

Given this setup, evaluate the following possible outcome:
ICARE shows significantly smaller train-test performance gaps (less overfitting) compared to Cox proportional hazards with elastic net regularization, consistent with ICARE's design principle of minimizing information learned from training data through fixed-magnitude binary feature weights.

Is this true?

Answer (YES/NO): NO